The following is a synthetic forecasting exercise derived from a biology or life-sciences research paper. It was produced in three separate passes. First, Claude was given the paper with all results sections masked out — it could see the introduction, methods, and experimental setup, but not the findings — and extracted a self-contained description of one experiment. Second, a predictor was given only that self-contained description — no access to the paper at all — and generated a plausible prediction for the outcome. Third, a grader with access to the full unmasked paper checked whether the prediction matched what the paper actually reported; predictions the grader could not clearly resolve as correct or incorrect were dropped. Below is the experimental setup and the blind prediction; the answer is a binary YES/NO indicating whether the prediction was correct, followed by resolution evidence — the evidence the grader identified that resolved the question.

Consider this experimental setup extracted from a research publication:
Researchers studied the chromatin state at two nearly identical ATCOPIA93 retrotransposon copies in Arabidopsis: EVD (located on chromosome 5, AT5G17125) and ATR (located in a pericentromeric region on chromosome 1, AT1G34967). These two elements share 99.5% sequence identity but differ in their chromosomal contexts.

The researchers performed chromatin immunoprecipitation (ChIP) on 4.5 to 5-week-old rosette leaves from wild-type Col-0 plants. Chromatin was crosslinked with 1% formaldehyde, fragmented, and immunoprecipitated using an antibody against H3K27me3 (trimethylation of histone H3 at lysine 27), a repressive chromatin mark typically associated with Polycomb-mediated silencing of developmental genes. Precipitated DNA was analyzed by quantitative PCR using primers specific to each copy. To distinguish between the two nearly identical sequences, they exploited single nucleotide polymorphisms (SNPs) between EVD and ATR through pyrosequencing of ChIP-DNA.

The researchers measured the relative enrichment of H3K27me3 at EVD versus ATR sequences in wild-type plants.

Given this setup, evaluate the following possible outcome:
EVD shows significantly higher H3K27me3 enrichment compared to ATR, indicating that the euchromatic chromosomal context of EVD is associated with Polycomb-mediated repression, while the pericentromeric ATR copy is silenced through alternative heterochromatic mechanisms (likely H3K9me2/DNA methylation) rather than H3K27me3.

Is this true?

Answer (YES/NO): YES